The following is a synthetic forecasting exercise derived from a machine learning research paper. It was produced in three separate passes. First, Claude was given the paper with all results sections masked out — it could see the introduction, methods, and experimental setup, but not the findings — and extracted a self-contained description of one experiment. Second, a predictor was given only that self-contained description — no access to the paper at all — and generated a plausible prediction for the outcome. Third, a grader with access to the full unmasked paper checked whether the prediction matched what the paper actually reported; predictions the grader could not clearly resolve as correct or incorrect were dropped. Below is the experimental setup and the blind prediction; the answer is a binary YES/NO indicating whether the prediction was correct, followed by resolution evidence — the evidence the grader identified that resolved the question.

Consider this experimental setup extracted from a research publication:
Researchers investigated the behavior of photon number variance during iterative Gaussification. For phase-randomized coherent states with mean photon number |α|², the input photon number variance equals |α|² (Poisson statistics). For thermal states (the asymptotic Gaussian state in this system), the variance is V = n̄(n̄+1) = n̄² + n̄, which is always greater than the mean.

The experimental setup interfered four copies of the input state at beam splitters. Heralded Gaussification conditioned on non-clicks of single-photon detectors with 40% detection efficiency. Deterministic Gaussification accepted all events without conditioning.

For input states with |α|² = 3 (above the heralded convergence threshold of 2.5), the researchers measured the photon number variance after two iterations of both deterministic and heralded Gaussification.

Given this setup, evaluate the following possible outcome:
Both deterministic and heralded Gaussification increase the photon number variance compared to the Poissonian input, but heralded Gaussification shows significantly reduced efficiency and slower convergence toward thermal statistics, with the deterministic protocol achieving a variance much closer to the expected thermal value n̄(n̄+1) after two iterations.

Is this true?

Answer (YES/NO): NO